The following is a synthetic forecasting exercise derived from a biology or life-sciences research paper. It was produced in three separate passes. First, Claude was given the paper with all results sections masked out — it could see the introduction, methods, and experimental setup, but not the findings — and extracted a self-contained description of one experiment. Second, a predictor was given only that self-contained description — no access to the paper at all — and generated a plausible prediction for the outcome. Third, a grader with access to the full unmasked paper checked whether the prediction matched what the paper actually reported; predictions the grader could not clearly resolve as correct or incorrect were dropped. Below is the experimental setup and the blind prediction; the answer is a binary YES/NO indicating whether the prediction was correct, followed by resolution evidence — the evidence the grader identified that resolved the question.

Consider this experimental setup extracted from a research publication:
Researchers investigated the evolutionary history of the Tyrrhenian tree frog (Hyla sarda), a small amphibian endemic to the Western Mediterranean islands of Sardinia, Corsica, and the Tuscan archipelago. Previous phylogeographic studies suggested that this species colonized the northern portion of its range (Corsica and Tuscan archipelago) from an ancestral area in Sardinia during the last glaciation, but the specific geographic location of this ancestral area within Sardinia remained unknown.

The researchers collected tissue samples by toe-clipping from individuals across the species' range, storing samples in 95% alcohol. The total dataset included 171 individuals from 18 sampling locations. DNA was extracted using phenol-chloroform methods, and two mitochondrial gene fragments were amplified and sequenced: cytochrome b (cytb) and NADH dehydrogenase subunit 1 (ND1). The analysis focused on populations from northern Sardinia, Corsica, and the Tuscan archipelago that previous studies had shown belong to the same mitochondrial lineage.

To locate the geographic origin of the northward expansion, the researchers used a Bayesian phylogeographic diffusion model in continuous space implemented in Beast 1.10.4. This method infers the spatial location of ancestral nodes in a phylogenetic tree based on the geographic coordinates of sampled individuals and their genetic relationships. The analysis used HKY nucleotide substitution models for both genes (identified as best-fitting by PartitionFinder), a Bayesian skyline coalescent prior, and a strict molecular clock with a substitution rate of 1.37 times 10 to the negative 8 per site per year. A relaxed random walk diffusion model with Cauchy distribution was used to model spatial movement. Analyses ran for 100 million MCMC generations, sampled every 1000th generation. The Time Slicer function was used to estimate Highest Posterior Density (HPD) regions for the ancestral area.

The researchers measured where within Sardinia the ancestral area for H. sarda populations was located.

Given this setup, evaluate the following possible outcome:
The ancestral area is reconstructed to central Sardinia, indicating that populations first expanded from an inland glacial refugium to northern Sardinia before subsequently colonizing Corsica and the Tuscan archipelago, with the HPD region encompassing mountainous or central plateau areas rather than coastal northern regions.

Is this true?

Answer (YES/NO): NO